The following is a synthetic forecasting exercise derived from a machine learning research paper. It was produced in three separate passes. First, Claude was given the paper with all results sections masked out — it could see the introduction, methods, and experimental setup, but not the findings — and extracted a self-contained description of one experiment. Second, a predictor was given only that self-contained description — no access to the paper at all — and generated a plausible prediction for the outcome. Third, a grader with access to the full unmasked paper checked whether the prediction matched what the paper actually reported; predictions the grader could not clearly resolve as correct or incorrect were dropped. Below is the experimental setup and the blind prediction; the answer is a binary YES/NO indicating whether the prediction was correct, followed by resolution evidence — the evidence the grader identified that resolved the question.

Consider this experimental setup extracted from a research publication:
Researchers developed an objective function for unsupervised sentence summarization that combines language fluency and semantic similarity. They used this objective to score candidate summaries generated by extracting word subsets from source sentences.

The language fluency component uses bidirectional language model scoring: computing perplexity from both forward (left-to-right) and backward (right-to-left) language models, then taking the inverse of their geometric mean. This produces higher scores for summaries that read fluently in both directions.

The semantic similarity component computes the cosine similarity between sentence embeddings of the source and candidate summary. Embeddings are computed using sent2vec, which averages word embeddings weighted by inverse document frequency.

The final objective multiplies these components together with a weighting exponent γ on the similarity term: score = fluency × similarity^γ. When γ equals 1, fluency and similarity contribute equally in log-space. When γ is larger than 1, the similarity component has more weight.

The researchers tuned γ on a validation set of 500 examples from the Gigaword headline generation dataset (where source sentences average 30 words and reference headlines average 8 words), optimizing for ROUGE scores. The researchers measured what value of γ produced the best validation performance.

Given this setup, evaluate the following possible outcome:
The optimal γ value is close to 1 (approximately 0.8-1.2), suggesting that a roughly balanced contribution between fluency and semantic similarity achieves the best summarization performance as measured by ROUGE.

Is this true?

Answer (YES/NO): NO